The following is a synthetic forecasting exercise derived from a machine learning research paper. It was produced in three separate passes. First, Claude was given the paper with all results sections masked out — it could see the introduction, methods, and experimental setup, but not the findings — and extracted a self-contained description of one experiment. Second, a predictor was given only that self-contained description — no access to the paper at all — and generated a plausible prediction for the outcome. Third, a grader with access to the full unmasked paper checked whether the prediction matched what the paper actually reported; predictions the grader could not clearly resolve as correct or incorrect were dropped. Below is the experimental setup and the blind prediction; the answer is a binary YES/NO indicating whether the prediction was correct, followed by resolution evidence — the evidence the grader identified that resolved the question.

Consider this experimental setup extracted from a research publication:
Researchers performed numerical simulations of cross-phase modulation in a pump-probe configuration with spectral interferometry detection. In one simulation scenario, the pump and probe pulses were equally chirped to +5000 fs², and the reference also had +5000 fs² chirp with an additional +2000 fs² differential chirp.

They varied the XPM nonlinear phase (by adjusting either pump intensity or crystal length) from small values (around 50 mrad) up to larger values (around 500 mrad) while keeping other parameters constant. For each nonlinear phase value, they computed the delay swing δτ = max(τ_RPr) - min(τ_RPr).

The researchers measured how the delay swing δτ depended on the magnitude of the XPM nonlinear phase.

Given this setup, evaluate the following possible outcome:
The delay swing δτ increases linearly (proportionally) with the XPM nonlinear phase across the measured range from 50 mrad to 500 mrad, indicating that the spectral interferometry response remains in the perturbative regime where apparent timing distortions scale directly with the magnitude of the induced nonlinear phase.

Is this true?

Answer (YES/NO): YES